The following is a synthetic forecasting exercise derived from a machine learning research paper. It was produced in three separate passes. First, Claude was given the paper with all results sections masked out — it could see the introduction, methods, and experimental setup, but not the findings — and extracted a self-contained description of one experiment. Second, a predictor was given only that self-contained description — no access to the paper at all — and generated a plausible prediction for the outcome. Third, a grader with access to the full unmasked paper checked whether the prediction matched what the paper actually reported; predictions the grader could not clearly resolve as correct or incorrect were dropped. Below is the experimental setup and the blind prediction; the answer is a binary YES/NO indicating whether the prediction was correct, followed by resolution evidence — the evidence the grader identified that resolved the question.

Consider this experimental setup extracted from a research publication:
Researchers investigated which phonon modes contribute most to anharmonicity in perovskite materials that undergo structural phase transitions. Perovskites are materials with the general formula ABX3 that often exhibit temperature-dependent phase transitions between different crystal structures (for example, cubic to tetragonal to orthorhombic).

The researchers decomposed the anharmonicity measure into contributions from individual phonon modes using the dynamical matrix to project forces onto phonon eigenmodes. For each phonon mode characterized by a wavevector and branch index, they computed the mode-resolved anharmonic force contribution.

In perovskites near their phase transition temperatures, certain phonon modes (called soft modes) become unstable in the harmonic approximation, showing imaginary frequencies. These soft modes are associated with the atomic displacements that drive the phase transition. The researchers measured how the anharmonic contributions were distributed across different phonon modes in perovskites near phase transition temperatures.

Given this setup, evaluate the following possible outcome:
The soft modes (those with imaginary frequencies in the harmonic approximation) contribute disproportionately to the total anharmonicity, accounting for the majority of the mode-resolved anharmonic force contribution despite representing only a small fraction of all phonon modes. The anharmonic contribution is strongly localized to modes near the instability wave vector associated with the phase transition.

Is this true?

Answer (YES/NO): NO